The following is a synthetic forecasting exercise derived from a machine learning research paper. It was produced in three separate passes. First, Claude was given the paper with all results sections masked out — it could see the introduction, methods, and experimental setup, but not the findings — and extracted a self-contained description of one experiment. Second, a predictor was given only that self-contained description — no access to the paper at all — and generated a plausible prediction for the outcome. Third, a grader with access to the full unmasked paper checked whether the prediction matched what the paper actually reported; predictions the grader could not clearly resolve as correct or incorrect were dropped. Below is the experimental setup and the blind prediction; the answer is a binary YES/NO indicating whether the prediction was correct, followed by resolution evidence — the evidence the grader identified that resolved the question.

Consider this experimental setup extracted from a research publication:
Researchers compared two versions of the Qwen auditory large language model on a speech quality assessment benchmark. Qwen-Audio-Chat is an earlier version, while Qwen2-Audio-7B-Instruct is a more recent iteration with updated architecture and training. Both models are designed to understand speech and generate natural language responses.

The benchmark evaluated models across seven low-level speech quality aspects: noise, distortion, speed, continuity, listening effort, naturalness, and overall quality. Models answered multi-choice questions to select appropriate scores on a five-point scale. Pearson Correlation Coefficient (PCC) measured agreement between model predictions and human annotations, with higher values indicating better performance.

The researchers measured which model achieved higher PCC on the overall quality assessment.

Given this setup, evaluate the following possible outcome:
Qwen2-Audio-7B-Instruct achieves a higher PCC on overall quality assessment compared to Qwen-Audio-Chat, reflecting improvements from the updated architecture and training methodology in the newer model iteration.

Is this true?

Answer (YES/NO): NO